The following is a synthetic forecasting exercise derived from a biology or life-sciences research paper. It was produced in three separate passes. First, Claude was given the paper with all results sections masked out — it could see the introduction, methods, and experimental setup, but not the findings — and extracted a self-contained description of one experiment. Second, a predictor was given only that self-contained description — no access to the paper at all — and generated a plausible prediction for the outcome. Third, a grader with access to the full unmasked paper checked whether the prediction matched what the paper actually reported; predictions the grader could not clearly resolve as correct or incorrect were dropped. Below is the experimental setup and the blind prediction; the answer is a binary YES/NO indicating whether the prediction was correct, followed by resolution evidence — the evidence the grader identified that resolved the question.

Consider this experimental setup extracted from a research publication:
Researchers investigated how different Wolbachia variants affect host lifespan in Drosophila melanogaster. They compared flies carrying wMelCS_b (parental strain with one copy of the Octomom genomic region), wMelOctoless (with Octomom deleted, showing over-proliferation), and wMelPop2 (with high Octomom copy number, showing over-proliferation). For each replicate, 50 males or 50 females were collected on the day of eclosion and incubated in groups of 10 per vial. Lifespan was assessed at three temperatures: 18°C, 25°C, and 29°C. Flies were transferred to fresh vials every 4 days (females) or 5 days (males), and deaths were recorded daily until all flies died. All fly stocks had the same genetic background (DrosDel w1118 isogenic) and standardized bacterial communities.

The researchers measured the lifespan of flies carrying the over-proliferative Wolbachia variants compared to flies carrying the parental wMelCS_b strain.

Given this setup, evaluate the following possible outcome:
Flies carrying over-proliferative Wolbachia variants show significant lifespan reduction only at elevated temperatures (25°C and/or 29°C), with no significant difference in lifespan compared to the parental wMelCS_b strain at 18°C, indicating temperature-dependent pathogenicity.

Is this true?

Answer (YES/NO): NO